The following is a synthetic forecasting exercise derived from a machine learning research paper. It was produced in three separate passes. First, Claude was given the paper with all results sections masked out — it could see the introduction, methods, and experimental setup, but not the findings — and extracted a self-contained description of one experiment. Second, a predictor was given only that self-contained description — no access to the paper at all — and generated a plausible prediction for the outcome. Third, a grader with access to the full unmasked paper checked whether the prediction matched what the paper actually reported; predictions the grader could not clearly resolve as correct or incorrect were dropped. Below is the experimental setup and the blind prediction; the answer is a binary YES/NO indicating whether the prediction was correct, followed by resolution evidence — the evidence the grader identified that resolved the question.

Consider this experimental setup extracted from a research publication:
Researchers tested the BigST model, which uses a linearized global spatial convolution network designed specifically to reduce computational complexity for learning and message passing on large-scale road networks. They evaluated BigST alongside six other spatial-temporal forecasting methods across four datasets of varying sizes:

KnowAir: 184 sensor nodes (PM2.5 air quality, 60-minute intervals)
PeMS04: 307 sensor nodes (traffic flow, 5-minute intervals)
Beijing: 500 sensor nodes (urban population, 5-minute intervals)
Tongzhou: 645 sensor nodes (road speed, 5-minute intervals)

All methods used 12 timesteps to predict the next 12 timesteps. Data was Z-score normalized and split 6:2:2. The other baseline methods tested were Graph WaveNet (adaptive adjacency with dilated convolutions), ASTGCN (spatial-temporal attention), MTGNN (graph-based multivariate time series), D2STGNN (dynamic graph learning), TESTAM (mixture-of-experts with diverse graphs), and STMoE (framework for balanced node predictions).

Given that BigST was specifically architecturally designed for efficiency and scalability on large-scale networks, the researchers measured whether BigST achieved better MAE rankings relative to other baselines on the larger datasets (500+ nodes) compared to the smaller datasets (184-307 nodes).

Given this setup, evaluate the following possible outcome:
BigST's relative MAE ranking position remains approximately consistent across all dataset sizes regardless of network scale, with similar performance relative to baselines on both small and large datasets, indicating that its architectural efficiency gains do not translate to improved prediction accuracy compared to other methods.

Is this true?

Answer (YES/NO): YES